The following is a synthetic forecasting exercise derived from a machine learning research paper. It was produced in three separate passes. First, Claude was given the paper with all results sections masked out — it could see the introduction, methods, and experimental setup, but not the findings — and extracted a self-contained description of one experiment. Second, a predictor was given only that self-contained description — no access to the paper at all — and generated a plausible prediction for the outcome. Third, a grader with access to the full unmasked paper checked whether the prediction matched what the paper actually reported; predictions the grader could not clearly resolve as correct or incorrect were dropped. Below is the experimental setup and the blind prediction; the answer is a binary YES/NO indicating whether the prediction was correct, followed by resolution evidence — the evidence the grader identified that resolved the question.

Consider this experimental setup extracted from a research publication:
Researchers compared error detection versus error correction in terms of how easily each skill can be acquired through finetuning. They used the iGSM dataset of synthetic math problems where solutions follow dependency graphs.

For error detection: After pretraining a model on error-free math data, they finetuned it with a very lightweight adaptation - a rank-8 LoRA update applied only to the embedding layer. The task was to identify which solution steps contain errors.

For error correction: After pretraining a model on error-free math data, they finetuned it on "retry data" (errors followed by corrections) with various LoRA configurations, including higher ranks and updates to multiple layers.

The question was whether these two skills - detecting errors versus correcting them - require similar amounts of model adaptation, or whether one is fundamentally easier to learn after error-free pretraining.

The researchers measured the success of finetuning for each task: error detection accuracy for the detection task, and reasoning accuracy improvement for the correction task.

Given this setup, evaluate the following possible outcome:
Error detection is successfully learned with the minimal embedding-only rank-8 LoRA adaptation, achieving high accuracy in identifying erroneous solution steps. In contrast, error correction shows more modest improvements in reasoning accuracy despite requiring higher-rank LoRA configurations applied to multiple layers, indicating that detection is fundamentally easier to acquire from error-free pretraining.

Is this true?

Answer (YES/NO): YES